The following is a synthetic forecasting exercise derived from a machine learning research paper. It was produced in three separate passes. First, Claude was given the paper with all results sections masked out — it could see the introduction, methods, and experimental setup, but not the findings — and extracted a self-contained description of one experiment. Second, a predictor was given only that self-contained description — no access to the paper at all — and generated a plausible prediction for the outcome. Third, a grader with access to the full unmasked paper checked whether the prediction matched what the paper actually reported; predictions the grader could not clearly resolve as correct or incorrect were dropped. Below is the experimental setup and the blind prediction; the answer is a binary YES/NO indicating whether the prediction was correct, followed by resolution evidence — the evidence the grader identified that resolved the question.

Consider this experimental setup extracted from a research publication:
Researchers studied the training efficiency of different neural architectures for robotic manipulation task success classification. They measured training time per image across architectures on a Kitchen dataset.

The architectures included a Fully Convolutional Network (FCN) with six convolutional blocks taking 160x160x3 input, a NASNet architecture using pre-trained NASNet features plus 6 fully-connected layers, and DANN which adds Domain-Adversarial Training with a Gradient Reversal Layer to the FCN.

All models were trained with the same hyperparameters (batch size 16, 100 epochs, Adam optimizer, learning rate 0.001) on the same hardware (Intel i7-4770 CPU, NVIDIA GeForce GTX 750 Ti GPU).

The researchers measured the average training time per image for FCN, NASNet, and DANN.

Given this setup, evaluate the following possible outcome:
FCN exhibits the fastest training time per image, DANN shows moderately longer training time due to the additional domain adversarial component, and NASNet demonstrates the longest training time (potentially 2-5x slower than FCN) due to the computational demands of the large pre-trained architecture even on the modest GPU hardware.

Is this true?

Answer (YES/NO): NO